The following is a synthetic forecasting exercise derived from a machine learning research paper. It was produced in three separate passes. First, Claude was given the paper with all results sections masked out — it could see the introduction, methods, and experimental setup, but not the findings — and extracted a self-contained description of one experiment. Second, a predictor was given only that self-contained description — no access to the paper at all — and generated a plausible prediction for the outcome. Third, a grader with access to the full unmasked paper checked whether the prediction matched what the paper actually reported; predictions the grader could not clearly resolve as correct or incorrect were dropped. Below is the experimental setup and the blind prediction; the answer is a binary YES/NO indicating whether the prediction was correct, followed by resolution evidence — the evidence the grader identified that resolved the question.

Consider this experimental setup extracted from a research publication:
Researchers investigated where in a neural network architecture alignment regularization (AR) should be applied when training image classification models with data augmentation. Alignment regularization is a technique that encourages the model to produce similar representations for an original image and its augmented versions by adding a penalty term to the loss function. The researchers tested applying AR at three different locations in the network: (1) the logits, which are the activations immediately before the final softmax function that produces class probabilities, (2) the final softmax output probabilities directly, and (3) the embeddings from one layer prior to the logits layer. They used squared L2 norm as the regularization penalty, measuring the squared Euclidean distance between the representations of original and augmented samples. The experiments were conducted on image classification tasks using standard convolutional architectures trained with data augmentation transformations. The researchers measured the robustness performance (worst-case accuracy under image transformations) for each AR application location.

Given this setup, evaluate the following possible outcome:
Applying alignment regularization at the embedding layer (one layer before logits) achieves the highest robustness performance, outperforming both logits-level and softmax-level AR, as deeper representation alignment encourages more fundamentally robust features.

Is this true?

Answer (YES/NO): NO